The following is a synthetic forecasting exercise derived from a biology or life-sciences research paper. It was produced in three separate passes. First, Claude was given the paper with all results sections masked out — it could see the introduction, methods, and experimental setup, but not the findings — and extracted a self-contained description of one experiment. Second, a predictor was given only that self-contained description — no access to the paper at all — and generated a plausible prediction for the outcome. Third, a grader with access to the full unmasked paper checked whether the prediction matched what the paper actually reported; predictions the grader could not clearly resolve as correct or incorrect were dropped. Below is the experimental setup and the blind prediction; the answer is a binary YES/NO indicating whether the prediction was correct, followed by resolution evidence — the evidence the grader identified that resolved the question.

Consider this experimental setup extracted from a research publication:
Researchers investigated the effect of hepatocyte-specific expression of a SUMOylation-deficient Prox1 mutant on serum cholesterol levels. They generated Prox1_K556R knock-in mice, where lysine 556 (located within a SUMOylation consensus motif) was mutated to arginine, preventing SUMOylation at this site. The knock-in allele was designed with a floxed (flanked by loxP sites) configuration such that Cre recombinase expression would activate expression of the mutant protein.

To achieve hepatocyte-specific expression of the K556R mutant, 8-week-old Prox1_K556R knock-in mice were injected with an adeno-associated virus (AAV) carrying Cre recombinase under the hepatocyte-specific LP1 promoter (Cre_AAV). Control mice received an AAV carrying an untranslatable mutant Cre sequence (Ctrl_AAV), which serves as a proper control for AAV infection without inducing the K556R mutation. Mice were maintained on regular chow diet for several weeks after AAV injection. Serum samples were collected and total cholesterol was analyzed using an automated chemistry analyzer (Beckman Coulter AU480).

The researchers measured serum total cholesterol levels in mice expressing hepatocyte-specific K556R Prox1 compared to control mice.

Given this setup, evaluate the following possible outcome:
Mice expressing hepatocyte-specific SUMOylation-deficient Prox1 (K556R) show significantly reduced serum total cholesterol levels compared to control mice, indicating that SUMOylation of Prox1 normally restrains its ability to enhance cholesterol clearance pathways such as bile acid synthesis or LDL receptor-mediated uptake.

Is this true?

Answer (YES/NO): NO